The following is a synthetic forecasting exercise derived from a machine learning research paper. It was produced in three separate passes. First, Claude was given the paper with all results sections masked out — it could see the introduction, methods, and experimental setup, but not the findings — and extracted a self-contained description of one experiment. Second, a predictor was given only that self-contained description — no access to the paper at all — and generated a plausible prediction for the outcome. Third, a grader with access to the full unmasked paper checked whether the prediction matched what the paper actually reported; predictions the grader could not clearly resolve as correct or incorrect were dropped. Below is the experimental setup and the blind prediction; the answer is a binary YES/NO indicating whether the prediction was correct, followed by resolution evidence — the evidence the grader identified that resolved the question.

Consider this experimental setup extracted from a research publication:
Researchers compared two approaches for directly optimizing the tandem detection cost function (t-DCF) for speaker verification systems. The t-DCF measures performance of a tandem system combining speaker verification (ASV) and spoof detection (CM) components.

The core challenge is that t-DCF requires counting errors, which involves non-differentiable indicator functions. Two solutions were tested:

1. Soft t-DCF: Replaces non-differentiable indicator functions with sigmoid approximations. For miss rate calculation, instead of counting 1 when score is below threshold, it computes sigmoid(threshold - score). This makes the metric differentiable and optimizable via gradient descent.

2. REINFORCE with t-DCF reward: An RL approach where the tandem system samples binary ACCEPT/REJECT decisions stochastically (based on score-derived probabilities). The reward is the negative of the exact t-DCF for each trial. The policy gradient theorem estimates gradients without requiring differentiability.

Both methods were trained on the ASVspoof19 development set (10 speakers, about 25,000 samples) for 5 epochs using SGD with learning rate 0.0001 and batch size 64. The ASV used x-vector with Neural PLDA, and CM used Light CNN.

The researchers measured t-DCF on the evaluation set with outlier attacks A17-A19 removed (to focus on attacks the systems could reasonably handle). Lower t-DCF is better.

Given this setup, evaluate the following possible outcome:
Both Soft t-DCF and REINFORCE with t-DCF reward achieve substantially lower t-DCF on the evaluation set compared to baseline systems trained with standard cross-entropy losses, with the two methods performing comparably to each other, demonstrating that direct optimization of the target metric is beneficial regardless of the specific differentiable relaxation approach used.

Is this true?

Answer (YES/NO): NO